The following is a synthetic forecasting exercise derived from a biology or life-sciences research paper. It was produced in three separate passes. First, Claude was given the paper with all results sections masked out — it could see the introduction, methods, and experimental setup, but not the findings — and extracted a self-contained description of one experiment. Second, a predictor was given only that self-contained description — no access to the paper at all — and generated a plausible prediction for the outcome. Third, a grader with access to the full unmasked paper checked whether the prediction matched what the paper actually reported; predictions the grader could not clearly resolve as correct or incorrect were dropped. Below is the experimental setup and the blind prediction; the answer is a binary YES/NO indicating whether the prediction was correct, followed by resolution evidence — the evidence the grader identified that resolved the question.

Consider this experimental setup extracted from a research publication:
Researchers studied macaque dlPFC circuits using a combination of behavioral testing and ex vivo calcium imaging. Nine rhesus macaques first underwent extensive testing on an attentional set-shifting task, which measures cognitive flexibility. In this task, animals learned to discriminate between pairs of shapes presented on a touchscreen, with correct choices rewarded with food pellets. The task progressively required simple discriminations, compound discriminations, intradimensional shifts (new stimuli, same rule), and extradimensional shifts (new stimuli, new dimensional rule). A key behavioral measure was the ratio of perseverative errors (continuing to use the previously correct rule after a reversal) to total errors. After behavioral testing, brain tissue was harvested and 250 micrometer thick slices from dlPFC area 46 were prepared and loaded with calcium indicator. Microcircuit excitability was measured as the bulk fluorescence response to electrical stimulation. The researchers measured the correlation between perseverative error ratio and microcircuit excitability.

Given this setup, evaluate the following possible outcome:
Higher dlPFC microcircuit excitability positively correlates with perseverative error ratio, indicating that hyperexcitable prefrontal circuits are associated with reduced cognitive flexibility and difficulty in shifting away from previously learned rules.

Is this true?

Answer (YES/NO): NO